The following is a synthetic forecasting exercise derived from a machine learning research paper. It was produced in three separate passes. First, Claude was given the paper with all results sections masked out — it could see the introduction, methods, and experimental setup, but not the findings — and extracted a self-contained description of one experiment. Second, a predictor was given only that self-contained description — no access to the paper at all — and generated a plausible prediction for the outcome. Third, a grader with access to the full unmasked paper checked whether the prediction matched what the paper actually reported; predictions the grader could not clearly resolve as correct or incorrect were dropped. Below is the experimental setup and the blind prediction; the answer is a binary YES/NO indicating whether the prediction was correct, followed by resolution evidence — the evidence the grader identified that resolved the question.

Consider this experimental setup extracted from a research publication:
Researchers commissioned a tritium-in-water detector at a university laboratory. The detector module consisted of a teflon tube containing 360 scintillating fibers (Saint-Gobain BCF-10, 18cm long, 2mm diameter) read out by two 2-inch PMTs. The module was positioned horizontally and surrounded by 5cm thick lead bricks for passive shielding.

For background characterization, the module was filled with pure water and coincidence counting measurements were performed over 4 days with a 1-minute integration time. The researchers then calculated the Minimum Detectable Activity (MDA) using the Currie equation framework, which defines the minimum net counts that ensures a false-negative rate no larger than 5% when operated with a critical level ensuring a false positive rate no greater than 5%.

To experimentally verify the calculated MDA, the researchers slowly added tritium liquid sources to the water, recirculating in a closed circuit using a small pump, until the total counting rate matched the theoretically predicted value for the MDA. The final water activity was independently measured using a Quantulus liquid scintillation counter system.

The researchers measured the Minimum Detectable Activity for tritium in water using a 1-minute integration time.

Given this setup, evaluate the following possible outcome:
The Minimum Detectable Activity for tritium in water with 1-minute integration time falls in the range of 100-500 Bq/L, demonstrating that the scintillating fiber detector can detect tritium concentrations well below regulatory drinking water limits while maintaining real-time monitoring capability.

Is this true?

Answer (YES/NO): NO